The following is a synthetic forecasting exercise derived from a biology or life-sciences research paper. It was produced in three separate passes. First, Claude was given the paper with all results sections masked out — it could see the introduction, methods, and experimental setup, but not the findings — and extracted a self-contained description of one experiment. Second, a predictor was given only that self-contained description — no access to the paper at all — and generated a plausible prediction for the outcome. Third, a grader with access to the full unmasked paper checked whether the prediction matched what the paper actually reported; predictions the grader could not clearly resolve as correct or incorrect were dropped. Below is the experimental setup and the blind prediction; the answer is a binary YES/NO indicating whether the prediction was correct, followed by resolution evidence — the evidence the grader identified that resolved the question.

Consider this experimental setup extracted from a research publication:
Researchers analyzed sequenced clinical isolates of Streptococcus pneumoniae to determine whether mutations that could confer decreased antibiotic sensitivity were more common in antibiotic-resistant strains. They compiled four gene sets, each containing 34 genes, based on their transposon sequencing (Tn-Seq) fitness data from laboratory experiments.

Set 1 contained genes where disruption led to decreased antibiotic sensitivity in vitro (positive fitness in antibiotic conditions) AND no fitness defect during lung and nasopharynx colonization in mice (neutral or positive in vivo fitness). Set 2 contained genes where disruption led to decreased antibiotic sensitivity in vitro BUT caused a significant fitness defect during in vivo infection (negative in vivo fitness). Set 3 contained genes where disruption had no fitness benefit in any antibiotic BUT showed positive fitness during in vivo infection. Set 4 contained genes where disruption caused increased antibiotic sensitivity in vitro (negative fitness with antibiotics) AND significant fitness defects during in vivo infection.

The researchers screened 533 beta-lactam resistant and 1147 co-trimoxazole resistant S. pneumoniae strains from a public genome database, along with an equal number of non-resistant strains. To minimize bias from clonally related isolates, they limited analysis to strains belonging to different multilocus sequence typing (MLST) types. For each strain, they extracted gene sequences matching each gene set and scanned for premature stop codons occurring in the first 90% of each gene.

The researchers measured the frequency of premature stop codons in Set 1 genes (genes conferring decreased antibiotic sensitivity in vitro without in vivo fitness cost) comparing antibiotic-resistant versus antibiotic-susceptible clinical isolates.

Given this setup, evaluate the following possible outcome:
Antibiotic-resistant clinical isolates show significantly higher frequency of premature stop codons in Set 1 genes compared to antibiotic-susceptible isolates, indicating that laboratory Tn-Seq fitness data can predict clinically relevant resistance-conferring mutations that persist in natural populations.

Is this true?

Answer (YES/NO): YES